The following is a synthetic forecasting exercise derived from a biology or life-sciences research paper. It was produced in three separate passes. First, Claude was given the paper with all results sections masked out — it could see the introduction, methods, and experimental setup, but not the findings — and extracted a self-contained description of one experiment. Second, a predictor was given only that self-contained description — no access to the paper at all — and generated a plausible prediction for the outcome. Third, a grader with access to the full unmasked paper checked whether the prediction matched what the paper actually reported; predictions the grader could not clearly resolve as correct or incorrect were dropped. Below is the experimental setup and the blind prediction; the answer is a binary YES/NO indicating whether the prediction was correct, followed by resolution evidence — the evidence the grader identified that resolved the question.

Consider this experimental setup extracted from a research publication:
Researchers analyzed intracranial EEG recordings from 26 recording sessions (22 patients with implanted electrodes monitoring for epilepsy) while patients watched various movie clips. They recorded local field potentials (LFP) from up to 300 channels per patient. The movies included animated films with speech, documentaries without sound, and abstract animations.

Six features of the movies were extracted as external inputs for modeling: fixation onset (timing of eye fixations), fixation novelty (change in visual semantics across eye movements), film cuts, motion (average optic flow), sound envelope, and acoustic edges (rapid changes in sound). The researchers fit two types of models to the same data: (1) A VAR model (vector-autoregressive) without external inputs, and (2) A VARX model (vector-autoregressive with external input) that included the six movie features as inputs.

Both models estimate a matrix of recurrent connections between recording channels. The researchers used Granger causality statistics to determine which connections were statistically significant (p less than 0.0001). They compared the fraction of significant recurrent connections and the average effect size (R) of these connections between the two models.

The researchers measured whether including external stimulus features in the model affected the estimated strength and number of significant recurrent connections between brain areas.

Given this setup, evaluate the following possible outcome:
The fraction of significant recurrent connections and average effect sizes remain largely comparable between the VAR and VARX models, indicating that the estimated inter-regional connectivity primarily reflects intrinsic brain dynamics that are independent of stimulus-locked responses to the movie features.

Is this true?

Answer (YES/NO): NO